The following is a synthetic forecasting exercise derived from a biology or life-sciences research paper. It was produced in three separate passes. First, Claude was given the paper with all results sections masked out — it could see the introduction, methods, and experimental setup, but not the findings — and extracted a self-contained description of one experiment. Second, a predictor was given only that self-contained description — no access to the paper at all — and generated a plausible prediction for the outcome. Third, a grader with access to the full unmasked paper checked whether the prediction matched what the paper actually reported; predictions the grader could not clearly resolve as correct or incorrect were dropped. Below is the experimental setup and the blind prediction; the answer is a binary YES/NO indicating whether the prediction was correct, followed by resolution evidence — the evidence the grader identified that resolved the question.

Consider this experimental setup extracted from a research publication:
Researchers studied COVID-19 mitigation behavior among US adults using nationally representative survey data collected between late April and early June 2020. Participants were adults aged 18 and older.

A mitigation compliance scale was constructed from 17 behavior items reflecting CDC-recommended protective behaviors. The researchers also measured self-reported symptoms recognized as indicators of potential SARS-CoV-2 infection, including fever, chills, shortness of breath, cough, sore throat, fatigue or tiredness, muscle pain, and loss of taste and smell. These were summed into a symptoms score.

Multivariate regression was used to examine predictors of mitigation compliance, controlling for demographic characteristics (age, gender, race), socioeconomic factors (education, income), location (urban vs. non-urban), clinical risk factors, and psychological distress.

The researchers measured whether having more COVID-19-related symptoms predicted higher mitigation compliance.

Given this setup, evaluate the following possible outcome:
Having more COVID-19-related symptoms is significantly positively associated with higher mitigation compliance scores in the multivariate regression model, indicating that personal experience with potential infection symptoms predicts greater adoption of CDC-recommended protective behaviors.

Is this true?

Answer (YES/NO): NO